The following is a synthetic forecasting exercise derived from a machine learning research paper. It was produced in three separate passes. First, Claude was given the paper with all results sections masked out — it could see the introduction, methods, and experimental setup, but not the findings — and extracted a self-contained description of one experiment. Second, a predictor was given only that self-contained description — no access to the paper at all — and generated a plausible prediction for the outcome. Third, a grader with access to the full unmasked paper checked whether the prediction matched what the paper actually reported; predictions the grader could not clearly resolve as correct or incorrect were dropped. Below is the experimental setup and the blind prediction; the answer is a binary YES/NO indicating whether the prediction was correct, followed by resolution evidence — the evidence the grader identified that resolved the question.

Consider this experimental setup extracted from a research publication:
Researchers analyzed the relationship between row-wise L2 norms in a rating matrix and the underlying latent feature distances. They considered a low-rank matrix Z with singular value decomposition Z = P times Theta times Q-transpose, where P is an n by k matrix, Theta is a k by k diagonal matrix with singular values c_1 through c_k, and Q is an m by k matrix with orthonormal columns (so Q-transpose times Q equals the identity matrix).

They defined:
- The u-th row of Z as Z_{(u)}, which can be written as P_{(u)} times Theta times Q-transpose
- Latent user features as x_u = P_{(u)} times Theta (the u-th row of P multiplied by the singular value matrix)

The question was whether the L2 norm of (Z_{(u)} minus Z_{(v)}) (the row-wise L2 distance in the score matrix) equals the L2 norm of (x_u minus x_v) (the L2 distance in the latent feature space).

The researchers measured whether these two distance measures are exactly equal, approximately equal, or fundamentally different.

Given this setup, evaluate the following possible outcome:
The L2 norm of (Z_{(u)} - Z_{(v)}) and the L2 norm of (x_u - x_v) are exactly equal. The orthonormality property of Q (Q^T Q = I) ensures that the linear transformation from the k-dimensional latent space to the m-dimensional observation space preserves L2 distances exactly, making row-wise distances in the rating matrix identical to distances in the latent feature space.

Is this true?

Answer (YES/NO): YES